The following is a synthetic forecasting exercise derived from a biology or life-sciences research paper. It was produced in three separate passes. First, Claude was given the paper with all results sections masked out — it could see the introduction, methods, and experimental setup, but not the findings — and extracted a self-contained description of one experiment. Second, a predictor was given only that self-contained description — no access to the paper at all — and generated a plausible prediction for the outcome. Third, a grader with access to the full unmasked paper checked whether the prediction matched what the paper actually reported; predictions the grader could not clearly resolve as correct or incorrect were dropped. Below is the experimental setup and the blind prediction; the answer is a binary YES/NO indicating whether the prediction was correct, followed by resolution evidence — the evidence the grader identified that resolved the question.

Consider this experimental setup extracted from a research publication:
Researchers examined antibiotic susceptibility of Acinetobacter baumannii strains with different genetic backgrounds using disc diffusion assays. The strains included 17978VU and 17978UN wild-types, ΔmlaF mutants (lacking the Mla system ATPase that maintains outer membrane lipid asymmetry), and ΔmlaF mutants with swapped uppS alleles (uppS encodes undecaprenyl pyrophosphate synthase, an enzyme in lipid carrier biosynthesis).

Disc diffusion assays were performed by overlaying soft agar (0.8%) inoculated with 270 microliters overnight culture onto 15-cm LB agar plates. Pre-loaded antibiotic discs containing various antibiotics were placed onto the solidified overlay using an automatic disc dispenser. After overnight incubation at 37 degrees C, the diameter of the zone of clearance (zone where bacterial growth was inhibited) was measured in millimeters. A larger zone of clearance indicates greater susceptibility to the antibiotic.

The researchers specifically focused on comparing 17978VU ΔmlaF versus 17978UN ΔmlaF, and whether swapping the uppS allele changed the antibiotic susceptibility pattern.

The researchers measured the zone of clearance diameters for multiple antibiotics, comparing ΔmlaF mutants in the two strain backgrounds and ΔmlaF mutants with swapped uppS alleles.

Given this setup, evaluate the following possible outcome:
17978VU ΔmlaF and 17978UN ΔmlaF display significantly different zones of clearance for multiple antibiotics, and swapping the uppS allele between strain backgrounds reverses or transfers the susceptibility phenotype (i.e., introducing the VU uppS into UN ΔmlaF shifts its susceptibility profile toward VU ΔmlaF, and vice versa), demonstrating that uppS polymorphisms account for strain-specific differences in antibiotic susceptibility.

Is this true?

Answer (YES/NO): YES